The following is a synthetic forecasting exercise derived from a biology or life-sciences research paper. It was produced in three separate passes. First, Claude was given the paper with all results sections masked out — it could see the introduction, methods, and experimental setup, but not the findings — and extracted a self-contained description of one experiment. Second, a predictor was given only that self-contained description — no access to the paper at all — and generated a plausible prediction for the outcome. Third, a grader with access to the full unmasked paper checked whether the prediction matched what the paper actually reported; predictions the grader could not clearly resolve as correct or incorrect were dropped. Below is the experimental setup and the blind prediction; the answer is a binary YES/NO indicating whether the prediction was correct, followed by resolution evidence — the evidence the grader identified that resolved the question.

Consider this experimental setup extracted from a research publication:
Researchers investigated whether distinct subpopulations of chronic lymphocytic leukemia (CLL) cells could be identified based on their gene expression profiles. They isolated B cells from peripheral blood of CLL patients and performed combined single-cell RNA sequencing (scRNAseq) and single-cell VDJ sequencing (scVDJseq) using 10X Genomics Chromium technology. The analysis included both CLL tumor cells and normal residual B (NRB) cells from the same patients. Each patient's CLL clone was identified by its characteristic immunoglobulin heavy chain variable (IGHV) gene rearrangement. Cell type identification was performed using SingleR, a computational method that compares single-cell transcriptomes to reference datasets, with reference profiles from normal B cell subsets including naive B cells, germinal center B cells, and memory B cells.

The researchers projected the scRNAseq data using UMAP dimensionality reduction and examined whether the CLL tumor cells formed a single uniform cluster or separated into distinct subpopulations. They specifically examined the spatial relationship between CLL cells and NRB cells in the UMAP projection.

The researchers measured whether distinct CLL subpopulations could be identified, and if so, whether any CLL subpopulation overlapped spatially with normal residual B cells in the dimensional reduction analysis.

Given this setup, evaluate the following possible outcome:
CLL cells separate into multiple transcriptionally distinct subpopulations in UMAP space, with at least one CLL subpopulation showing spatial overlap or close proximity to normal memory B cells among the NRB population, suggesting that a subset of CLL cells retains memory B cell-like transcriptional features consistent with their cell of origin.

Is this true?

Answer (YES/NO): YES